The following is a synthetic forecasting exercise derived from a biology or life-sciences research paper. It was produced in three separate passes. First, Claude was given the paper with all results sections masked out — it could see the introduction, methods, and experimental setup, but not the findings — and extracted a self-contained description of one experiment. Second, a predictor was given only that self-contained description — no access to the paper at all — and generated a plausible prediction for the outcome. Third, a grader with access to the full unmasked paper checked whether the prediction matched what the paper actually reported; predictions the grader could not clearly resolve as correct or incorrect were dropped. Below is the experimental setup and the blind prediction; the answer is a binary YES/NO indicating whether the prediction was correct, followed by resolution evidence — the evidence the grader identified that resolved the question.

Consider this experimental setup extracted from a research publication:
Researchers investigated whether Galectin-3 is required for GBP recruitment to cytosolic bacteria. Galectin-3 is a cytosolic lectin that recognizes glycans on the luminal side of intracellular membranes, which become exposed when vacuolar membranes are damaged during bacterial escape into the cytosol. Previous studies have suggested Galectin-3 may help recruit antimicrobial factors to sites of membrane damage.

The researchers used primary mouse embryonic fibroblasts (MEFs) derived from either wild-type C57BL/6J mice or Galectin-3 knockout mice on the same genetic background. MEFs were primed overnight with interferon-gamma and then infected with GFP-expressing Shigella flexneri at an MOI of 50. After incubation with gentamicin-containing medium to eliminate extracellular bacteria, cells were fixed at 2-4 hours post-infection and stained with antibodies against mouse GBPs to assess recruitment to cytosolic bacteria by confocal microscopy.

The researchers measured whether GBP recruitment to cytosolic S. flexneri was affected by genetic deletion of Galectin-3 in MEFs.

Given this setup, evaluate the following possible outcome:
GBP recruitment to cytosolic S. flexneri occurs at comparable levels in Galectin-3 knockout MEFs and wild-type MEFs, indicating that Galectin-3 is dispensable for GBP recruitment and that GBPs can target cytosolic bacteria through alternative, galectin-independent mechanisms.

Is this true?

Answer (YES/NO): YES